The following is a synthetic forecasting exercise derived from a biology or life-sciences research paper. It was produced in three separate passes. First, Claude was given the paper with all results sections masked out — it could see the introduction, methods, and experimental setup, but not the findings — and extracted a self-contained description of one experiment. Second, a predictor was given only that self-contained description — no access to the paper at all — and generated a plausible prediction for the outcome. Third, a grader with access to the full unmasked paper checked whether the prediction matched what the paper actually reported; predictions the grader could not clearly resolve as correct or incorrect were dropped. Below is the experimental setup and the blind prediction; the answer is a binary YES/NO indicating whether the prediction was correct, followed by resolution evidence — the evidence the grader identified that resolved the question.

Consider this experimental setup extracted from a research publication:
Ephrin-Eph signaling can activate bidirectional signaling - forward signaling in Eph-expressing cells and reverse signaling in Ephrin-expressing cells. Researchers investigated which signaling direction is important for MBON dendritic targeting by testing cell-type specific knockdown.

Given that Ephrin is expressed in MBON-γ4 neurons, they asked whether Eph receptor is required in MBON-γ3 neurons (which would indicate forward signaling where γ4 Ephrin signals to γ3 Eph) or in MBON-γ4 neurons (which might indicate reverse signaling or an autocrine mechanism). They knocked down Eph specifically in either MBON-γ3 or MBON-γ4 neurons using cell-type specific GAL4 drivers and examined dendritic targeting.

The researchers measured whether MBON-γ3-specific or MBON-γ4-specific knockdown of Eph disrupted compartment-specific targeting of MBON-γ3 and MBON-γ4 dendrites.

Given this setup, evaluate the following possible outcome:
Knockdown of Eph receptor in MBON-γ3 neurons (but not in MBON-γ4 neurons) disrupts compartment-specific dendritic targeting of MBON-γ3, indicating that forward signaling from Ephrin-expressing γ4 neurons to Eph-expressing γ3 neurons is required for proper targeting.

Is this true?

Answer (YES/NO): YES